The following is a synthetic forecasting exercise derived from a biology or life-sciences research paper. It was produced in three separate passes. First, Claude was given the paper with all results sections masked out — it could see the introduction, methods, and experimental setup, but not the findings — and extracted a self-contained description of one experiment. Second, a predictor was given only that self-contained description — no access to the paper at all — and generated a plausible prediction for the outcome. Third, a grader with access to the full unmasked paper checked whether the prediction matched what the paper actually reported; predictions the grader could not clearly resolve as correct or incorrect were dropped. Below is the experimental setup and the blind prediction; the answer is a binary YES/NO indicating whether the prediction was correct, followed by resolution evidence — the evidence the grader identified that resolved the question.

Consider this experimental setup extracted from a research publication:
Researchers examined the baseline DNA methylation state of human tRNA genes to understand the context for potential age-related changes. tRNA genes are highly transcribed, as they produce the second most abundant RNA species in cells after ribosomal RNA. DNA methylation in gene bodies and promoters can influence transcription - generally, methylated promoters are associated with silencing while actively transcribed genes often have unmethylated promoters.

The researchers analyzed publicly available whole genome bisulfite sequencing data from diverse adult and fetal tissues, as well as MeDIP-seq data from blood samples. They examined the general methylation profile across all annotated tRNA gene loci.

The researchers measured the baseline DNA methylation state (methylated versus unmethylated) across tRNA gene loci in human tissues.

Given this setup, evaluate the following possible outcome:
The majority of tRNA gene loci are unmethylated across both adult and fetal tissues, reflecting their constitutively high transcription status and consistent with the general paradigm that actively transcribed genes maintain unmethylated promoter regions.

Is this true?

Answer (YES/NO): YES